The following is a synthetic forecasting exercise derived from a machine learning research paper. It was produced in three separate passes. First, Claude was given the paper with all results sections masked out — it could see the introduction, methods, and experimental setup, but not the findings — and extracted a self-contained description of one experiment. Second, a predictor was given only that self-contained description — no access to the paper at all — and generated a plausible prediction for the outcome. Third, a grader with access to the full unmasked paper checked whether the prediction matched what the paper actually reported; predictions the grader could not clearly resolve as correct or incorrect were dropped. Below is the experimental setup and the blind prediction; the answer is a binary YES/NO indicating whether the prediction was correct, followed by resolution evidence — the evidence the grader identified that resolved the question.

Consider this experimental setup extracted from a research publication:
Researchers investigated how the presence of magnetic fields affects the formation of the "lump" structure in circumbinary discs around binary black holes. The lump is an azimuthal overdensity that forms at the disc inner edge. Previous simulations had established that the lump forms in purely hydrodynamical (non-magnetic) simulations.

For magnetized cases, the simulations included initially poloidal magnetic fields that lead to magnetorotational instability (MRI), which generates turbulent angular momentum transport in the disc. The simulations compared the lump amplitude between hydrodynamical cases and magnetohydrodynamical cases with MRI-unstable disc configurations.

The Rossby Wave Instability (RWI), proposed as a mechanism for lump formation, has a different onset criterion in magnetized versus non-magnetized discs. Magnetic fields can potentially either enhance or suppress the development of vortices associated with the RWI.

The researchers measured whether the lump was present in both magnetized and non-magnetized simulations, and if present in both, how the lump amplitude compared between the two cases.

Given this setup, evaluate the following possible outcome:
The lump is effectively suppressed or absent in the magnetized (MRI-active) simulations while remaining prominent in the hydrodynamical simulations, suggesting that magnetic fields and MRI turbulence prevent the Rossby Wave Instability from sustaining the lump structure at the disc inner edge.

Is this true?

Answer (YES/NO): NO